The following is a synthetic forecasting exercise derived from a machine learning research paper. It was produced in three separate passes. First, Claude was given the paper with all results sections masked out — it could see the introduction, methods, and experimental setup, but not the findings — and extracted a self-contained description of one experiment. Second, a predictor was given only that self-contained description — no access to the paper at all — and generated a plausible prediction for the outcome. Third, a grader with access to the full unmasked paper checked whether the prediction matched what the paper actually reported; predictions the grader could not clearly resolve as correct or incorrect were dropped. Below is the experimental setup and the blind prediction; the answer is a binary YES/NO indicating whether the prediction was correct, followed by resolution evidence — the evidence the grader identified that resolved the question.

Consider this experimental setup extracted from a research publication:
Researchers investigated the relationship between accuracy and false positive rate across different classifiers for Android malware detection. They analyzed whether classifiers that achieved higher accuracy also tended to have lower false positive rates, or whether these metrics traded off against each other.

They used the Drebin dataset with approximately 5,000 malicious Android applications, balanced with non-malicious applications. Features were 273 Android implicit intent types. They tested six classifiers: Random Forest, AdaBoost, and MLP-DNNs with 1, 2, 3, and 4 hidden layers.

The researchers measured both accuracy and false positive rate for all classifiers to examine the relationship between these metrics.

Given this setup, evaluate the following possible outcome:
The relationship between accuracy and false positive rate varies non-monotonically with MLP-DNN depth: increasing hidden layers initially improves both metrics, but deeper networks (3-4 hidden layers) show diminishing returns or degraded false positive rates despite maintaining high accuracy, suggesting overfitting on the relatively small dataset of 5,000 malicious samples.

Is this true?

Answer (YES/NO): NO